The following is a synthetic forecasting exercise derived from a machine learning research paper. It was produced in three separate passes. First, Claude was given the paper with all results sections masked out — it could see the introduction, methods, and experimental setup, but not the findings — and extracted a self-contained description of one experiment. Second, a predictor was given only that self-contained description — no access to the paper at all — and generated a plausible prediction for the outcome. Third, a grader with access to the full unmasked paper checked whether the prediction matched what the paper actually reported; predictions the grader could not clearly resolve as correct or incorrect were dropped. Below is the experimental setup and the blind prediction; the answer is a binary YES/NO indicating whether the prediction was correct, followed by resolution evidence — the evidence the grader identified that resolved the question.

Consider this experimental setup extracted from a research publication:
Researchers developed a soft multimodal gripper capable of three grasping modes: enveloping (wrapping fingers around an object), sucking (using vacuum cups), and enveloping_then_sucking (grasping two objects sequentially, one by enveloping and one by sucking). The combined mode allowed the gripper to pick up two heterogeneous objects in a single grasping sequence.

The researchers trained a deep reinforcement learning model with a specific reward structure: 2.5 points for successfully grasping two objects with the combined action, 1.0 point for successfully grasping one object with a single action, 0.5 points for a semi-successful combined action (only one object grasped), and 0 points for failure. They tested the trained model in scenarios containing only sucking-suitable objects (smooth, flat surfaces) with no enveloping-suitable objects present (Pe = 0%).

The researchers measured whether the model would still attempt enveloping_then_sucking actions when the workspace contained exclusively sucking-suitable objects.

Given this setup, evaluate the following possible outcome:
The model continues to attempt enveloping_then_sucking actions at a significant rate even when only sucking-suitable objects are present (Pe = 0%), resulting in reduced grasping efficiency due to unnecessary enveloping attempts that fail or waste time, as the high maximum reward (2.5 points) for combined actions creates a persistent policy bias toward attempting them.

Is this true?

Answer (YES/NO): NO